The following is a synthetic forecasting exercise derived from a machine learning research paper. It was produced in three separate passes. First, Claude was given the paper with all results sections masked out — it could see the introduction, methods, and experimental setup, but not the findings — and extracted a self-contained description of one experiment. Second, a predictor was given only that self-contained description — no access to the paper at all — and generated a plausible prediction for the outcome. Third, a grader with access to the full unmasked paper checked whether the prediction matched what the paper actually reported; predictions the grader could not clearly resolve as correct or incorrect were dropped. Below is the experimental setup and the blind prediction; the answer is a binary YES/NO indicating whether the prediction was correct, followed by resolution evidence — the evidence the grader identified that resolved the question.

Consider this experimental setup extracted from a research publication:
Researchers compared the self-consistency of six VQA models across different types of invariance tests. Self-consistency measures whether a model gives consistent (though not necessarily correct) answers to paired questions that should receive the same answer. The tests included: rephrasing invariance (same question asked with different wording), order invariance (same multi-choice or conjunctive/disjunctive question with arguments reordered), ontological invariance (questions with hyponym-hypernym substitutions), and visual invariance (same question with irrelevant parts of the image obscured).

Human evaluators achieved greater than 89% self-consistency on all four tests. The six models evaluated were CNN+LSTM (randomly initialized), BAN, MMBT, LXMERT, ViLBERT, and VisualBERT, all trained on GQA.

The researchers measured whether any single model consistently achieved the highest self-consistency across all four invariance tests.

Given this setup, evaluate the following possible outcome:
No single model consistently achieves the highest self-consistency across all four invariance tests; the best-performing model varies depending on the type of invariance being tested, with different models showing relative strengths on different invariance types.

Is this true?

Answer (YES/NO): YES